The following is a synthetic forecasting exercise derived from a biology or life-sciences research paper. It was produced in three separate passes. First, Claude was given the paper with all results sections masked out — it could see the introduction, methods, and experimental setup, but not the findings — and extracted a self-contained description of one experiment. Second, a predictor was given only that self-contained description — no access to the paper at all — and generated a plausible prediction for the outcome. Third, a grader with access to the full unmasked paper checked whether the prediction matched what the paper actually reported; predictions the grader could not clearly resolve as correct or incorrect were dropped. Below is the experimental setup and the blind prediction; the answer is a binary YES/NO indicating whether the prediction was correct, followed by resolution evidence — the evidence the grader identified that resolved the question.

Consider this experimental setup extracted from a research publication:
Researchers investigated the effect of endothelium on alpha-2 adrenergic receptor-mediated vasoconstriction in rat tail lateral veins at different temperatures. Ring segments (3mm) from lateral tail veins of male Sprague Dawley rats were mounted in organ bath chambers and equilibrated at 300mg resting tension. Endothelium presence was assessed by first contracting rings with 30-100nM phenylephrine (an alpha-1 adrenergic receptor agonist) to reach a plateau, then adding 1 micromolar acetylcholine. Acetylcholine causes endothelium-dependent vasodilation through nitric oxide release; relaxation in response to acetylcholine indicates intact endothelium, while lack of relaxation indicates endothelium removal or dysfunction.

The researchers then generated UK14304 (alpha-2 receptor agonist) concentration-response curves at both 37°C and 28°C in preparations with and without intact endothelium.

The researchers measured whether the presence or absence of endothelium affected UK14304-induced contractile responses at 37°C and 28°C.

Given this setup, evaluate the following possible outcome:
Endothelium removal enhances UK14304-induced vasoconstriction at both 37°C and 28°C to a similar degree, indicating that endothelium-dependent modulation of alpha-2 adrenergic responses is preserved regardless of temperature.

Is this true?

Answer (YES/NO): NO